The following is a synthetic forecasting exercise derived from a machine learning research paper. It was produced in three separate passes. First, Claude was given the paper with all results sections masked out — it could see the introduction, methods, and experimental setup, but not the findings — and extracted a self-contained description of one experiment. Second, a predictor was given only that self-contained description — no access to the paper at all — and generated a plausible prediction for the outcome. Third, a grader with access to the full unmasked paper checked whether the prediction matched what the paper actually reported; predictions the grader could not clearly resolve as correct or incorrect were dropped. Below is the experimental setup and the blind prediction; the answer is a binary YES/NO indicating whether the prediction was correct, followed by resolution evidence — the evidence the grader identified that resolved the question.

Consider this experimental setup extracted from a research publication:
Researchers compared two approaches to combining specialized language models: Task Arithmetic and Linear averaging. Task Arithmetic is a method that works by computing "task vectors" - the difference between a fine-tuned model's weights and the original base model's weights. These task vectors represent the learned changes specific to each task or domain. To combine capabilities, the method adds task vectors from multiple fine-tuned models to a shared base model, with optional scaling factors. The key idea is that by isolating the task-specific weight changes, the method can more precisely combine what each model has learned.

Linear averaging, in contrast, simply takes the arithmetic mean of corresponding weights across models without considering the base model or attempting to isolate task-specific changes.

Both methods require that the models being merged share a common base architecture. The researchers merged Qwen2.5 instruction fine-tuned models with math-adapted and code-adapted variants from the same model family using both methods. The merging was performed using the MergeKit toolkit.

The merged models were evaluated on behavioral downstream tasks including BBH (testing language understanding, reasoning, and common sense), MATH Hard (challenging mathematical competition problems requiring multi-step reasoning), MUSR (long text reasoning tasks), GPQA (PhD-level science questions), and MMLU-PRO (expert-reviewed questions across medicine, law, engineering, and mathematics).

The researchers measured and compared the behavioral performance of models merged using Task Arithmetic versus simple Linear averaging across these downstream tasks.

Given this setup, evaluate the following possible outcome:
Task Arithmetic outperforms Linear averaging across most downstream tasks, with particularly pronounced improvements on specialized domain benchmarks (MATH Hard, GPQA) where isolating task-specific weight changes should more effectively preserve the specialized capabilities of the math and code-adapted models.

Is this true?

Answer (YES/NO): NO